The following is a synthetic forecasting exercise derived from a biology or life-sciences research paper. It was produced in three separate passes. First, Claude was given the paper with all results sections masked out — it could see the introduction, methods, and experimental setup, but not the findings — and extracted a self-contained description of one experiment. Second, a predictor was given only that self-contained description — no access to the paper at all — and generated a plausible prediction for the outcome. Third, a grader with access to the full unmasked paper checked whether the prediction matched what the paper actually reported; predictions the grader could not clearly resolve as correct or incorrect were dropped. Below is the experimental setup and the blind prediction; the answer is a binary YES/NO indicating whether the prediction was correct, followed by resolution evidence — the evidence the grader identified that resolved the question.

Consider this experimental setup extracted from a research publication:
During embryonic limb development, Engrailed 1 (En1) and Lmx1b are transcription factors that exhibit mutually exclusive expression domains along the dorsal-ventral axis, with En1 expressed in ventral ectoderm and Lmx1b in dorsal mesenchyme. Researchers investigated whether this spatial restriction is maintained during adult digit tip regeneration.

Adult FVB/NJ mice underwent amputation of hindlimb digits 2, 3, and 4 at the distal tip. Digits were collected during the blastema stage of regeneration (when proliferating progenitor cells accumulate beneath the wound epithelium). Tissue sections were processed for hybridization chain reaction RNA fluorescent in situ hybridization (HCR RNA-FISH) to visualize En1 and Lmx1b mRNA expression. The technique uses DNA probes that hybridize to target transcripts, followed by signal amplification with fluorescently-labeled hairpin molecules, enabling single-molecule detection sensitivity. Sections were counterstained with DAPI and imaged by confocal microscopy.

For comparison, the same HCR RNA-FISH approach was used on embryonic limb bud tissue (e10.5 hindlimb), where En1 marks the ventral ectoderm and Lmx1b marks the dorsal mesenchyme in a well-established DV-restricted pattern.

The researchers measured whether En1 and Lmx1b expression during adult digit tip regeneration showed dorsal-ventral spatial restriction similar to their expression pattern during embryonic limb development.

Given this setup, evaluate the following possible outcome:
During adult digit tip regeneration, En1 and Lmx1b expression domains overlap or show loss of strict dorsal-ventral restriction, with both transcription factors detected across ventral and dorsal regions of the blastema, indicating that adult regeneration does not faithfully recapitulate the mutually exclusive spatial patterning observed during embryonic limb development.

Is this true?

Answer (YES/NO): NO